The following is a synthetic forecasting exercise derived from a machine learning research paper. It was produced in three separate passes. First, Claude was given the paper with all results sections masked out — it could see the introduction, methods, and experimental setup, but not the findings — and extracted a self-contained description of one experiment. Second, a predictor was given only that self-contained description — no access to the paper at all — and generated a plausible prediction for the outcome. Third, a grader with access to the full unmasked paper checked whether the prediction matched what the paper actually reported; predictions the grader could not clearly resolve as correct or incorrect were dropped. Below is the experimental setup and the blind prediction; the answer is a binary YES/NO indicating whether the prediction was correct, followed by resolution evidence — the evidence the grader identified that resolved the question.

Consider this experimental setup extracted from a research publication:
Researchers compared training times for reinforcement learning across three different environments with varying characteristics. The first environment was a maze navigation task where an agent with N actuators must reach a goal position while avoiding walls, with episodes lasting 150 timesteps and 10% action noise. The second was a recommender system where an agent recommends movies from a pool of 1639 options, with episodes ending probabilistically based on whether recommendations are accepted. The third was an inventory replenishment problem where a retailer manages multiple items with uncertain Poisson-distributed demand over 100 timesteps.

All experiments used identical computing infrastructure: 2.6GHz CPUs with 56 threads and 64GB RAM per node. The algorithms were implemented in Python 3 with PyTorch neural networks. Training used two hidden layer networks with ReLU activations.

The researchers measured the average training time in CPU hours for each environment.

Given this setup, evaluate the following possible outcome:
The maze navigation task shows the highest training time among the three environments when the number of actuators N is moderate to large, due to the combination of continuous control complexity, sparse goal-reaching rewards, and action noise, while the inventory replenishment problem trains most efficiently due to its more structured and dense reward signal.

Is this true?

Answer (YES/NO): NO